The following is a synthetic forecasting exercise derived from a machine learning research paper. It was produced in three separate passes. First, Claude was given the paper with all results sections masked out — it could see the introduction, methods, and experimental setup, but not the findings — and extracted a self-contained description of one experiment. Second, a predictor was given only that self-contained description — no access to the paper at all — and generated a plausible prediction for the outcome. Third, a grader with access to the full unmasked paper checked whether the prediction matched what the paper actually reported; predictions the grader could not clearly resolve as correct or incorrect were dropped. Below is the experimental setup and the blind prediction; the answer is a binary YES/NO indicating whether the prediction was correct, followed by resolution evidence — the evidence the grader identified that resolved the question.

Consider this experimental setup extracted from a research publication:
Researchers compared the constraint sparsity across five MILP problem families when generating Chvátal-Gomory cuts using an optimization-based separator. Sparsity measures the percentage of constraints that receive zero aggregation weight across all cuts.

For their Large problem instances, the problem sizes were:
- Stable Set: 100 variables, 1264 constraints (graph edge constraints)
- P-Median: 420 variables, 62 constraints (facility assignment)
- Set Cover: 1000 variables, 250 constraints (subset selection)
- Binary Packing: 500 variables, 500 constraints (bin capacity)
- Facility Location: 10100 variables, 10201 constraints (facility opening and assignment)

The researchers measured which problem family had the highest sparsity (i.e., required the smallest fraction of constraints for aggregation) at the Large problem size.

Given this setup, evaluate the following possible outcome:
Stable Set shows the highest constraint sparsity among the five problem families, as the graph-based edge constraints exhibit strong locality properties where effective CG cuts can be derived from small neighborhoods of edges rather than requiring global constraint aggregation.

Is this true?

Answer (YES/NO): NO